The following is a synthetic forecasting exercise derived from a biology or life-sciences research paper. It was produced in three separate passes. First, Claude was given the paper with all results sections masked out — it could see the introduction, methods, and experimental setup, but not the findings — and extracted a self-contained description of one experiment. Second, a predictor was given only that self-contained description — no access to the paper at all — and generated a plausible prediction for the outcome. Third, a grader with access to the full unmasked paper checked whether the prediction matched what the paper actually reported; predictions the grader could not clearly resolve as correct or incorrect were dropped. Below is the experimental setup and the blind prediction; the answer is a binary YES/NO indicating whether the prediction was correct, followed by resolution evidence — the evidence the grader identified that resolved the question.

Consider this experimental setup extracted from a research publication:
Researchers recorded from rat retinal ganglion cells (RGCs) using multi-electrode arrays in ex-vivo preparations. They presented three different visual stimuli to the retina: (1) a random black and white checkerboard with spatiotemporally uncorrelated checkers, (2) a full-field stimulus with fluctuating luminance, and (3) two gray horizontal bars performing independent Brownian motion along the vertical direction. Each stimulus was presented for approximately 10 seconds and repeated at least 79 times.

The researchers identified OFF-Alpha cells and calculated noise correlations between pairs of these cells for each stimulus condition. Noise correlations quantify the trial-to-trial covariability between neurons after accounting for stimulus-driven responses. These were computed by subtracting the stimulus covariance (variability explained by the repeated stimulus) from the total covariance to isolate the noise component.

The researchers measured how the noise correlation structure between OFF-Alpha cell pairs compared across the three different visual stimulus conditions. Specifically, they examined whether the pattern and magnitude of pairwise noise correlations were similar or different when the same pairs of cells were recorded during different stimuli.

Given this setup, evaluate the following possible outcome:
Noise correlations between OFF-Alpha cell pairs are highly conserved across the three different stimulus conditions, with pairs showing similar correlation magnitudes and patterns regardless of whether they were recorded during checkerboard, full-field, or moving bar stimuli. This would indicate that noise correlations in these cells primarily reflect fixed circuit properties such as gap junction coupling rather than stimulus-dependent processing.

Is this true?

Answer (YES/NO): YES